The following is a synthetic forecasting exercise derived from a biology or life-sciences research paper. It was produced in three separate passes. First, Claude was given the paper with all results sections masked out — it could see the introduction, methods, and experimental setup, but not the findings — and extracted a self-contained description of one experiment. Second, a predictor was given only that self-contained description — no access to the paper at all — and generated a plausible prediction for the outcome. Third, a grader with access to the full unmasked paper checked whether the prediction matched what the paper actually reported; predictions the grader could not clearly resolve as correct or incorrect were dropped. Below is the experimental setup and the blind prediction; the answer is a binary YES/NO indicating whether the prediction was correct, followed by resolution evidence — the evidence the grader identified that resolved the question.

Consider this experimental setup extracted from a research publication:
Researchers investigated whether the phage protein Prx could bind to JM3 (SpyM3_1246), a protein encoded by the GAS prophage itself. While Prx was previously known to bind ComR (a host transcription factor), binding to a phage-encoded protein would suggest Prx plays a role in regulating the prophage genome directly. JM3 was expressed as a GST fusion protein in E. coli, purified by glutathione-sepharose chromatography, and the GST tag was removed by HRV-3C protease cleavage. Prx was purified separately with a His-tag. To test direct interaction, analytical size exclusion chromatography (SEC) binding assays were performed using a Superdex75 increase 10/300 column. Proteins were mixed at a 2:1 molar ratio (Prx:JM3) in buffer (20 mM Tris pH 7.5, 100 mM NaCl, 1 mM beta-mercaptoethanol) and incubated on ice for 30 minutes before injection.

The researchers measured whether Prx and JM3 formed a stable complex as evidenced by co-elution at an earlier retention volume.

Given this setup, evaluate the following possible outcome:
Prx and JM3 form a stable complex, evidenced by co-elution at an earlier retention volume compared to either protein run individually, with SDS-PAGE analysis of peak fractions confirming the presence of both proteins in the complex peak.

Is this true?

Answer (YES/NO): YES